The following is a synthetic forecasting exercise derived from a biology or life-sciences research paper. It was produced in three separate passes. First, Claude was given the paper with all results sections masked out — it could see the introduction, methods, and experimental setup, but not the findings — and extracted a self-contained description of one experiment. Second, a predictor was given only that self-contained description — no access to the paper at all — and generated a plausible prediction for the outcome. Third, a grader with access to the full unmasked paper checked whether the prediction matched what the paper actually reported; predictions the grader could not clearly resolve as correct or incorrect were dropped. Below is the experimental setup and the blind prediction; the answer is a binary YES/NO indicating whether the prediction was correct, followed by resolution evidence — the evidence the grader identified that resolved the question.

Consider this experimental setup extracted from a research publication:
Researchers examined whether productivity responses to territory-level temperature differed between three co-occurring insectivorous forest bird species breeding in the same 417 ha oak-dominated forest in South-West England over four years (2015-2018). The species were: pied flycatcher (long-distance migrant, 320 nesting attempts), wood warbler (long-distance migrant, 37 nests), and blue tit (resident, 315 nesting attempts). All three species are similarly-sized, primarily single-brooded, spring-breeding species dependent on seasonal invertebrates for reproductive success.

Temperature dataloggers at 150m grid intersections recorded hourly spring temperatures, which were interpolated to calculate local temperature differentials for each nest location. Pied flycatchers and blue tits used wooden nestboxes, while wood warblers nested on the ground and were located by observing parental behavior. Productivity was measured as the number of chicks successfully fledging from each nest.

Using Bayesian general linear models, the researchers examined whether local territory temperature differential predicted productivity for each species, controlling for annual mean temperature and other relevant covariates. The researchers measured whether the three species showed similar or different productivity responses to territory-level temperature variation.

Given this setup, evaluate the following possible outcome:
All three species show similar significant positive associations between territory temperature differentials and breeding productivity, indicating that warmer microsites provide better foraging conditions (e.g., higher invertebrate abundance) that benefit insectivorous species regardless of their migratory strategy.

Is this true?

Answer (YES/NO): NO